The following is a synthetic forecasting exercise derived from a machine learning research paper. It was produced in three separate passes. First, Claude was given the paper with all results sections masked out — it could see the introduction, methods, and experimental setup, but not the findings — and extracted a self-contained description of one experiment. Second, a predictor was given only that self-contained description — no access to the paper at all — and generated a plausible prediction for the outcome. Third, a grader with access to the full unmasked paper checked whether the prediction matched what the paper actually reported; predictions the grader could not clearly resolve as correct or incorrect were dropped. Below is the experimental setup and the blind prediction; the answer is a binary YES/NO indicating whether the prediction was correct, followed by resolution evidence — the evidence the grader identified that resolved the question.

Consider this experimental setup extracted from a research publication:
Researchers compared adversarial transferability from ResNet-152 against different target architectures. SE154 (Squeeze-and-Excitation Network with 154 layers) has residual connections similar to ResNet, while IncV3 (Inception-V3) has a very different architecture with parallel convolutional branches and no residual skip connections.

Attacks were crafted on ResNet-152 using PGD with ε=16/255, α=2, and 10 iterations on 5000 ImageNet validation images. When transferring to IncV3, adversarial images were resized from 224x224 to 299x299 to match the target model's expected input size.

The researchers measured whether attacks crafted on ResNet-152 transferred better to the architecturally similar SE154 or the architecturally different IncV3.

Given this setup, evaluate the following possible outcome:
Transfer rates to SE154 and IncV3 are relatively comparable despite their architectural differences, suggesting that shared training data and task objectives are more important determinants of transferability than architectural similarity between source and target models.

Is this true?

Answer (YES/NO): YES